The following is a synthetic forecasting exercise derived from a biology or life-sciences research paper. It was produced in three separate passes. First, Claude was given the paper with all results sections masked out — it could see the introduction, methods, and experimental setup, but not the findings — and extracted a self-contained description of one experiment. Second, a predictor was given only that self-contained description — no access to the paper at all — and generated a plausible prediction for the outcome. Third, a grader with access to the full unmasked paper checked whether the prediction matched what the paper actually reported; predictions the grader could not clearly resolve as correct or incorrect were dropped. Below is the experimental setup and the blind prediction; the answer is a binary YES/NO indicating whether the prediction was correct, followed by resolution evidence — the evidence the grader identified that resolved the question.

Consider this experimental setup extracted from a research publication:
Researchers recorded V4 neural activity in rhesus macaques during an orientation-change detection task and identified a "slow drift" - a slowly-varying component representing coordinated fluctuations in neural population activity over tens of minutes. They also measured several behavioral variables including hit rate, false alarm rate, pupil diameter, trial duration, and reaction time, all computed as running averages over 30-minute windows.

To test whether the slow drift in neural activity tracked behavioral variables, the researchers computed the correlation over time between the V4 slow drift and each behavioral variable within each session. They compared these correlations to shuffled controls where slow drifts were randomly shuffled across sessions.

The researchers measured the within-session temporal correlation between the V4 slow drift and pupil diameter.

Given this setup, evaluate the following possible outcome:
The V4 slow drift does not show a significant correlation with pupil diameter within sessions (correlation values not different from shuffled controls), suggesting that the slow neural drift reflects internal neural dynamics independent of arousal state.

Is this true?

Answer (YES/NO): NO